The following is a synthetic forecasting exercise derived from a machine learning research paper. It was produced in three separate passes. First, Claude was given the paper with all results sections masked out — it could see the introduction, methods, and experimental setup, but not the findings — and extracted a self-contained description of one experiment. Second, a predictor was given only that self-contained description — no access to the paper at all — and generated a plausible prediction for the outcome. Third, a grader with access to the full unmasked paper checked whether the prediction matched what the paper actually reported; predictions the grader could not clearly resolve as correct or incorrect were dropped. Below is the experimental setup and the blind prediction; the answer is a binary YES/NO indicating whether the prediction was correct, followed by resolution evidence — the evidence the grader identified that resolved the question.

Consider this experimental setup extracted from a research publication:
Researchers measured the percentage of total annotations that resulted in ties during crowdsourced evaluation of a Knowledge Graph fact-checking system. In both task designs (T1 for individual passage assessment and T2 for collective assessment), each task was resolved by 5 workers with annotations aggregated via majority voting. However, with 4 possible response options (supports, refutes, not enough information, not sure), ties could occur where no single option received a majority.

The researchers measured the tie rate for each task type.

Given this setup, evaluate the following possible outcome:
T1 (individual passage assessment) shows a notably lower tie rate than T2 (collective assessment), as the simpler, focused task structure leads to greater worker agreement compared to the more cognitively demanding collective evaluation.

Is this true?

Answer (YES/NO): YES